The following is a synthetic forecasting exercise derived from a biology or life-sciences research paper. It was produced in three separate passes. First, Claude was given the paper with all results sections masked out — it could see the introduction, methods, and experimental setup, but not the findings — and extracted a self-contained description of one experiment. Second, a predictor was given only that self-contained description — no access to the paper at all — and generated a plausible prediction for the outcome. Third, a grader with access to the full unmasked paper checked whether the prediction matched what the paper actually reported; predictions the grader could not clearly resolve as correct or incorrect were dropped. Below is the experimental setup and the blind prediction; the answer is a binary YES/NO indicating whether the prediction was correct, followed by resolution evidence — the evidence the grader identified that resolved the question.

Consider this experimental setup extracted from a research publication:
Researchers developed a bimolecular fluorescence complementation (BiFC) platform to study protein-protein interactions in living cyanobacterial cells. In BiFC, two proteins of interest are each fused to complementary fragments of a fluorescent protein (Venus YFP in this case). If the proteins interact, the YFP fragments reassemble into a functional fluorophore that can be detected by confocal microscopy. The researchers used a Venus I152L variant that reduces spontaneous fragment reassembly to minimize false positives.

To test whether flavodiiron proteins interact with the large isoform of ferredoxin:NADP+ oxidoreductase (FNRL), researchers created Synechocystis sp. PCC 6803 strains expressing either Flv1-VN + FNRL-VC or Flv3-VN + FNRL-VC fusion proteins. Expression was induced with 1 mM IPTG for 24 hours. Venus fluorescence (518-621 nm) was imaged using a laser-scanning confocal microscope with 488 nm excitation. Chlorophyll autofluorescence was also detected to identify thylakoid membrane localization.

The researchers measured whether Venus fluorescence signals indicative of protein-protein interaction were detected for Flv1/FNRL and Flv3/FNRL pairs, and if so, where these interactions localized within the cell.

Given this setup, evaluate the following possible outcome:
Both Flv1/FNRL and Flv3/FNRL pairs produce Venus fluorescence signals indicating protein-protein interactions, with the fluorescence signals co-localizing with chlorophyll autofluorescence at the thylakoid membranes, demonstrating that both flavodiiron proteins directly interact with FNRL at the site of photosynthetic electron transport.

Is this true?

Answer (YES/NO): NO